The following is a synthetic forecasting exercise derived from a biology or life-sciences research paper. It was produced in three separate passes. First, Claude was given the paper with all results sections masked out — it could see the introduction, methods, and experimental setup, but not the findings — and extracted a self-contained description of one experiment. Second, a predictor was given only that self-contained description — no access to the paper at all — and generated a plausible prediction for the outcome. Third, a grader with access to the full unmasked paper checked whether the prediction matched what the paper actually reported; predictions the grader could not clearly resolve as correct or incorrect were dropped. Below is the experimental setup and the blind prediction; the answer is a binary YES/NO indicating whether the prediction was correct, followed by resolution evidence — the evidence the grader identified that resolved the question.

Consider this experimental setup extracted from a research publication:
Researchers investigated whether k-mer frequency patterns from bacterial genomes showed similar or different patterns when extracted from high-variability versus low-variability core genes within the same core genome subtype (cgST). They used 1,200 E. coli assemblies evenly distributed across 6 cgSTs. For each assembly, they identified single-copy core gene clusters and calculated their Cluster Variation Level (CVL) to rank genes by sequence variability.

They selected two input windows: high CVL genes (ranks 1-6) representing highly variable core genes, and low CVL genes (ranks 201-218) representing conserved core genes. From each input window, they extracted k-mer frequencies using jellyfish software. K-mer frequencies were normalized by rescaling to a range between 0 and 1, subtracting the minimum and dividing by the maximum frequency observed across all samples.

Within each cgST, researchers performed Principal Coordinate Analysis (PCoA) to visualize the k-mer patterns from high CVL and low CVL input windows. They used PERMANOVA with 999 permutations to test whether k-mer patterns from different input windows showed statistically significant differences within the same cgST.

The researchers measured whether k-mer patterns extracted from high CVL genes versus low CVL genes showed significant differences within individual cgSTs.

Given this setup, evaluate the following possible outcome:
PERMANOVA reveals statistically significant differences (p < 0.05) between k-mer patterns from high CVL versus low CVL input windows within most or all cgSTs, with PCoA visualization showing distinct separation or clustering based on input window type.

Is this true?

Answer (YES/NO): YES